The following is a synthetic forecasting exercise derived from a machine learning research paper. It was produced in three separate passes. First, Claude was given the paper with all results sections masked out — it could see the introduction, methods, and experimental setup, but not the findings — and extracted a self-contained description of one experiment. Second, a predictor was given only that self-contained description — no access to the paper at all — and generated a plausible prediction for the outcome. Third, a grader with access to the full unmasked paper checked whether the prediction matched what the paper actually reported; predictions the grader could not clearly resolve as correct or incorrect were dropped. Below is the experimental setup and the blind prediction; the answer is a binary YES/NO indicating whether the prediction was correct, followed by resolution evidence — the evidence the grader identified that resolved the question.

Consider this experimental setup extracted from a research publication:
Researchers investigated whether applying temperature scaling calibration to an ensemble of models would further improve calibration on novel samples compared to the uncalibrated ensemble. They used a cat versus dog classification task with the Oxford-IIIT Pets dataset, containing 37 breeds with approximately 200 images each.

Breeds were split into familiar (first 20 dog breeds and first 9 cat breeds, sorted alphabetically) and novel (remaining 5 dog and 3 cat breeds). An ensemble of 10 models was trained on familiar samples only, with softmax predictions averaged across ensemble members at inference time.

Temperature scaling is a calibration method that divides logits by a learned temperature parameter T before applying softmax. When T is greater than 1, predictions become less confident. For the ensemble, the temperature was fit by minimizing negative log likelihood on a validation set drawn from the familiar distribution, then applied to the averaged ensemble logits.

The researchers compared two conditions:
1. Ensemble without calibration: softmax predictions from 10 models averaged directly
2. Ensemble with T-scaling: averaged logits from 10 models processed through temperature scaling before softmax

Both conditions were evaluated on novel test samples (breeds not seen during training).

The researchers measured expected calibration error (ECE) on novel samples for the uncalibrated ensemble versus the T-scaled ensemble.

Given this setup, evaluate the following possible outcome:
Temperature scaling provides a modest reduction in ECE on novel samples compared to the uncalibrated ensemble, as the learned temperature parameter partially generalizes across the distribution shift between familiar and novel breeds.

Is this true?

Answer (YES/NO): YES